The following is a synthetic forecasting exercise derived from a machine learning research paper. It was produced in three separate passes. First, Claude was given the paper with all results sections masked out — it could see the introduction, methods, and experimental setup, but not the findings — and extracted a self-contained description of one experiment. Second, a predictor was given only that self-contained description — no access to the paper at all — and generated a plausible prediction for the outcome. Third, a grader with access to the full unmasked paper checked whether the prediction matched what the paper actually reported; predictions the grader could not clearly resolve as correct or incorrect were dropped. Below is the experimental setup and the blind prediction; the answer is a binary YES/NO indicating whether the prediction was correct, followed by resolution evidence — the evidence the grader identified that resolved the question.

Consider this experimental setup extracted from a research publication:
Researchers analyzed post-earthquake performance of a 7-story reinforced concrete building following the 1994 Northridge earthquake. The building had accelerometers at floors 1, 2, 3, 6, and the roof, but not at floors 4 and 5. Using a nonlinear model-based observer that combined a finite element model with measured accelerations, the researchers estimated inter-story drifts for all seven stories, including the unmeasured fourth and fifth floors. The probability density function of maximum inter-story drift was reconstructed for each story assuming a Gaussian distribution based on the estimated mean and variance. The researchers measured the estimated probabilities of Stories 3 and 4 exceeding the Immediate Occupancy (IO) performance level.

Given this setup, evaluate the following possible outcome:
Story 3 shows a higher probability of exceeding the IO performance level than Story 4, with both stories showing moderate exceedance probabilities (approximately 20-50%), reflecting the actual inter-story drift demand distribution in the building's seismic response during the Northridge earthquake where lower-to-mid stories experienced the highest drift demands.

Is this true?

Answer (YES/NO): NO